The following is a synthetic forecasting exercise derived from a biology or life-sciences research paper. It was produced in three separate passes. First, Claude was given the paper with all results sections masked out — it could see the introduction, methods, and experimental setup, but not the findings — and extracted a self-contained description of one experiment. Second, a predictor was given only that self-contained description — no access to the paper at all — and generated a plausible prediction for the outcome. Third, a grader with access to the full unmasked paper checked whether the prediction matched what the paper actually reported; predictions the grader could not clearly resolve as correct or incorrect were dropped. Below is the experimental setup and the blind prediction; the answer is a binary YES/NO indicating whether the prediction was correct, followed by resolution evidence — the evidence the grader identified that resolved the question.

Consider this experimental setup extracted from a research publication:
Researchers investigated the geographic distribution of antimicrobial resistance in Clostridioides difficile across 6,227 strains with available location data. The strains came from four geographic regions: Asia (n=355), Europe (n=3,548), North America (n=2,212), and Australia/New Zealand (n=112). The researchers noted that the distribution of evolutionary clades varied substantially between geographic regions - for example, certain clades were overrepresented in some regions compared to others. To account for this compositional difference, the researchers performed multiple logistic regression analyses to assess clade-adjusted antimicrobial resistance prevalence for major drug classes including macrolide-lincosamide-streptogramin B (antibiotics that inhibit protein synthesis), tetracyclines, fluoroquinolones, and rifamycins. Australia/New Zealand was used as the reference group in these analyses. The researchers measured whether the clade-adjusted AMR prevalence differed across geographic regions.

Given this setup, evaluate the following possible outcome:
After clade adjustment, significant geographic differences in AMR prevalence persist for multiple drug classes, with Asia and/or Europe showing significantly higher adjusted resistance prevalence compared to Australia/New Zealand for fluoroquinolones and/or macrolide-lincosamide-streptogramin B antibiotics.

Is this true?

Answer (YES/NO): YES